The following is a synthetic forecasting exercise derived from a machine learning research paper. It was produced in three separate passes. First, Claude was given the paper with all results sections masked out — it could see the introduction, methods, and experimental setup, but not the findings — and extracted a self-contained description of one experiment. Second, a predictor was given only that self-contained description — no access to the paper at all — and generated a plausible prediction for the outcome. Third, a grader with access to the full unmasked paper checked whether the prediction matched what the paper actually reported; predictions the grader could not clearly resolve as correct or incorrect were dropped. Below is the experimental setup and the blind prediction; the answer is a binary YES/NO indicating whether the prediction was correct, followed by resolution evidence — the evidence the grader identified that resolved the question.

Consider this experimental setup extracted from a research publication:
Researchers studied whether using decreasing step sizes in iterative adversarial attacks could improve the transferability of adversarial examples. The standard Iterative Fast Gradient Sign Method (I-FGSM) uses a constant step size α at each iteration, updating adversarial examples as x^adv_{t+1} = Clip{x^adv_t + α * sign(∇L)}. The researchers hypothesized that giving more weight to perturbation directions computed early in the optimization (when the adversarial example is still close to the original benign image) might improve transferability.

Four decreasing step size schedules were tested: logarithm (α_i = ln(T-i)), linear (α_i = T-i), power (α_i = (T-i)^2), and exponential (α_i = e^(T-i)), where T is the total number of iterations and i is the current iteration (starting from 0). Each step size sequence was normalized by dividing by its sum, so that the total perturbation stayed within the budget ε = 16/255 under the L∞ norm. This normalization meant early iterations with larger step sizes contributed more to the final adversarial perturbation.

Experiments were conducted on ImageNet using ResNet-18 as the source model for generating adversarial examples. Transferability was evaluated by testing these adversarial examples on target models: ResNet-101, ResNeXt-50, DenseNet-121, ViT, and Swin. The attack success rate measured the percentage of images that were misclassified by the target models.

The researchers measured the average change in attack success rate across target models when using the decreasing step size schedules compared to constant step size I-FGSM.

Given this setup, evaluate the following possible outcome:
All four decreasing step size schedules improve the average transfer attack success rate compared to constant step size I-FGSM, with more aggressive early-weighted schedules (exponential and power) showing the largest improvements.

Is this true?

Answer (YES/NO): NO